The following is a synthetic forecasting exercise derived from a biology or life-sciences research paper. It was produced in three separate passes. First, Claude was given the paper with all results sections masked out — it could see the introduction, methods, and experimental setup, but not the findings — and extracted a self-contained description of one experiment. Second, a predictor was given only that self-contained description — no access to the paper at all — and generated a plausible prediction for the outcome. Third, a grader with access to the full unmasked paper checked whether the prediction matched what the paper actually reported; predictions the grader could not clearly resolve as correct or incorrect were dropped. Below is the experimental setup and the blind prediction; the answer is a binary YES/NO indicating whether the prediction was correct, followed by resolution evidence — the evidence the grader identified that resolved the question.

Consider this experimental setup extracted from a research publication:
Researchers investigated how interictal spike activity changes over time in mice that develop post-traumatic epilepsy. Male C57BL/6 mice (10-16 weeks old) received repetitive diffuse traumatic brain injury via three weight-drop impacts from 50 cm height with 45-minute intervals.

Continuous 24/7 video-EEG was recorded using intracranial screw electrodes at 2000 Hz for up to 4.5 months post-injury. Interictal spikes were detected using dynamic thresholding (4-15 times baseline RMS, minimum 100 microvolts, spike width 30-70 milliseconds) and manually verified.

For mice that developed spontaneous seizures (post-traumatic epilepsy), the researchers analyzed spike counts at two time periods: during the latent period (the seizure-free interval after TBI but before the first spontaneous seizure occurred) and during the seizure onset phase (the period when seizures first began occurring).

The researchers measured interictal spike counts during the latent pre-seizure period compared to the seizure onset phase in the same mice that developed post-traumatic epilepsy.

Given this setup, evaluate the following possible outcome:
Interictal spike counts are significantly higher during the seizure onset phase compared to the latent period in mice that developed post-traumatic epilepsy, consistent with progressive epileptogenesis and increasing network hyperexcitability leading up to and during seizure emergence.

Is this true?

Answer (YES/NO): YES